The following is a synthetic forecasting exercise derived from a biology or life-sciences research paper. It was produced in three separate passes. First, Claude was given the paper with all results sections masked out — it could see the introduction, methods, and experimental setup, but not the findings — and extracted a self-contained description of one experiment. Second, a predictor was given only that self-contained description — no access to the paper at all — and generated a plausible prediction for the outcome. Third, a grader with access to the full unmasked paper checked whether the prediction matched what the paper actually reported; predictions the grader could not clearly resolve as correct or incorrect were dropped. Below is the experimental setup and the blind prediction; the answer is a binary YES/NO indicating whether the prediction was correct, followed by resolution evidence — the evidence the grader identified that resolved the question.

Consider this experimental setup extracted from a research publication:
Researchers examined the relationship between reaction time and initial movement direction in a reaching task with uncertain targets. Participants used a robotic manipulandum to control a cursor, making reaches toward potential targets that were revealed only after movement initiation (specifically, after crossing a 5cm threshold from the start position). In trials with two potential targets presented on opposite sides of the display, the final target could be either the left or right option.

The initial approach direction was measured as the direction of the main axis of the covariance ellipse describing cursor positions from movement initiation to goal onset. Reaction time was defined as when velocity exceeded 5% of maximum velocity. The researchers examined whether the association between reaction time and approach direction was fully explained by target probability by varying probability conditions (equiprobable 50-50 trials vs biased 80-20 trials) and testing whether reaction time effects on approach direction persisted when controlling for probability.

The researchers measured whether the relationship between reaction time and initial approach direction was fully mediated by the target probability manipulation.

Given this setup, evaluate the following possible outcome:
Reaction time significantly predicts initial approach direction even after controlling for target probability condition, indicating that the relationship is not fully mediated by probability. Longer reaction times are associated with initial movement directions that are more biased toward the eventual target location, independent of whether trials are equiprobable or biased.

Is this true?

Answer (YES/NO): NO